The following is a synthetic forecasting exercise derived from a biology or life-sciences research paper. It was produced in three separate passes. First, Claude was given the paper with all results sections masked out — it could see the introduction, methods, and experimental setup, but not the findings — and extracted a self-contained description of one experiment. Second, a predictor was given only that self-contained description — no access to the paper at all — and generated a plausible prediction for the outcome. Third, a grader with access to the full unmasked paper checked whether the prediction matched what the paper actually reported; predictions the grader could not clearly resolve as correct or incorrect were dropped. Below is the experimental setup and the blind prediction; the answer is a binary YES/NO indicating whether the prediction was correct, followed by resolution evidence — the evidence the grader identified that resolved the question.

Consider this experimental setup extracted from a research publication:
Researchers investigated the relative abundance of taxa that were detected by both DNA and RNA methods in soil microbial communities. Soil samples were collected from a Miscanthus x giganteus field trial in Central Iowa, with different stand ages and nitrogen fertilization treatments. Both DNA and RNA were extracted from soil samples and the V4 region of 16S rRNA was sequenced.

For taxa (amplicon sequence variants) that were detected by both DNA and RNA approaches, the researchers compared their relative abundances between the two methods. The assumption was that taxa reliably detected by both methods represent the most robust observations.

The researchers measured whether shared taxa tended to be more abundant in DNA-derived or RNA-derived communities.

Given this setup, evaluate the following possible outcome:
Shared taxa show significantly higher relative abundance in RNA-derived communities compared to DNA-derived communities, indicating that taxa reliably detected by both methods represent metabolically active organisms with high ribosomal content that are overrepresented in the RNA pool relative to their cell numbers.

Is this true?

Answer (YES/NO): YES